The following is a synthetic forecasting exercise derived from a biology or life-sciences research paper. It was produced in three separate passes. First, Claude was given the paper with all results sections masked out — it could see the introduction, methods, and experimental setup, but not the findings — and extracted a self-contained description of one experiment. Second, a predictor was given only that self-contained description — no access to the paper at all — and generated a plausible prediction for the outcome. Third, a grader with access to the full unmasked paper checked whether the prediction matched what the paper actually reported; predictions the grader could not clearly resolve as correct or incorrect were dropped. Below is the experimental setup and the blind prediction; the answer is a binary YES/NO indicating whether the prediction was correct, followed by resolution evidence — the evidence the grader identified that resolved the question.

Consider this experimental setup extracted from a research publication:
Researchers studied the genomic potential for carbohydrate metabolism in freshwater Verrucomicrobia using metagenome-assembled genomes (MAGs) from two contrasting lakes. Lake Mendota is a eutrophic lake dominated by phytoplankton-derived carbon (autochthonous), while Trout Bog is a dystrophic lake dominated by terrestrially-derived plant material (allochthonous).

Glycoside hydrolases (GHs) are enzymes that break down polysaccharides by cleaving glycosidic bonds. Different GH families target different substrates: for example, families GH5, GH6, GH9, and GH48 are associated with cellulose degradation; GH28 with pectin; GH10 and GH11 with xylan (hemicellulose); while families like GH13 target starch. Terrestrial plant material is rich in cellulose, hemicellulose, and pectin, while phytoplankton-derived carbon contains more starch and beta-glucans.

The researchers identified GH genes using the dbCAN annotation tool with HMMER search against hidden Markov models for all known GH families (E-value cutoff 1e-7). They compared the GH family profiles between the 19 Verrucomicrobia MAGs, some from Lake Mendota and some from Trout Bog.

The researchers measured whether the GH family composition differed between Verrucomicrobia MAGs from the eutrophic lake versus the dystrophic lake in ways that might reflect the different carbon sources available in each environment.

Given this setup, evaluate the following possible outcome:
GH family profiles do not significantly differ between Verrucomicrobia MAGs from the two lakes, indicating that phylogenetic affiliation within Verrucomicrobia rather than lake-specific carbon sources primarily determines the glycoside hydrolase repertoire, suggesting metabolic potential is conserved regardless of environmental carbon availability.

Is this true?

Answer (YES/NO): NO